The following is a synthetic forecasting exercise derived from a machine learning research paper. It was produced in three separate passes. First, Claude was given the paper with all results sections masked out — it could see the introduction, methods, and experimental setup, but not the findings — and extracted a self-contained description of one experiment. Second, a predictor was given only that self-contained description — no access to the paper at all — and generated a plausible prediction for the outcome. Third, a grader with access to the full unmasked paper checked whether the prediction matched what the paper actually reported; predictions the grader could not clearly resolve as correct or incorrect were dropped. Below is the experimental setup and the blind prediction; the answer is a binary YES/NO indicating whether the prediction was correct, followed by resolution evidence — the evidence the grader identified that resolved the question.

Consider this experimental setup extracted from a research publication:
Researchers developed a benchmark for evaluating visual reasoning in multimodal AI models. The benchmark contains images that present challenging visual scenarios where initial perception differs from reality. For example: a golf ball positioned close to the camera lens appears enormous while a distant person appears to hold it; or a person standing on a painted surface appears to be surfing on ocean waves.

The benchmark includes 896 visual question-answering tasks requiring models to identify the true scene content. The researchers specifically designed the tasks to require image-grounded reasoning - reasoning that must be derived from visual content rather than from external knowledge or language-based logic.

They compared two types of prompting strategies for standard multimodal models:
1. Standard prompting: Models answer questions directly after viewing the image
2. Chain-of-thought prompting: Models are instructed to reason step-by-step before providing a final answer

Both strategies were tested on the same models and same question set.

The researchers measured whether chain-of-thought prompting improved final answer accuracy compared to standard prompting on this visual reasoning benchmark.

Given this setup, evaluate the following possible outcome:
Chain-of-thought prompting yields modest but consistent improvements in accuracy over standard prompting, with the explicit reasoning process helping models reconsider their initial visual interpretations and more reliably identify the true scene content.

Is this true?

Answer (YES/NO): NO